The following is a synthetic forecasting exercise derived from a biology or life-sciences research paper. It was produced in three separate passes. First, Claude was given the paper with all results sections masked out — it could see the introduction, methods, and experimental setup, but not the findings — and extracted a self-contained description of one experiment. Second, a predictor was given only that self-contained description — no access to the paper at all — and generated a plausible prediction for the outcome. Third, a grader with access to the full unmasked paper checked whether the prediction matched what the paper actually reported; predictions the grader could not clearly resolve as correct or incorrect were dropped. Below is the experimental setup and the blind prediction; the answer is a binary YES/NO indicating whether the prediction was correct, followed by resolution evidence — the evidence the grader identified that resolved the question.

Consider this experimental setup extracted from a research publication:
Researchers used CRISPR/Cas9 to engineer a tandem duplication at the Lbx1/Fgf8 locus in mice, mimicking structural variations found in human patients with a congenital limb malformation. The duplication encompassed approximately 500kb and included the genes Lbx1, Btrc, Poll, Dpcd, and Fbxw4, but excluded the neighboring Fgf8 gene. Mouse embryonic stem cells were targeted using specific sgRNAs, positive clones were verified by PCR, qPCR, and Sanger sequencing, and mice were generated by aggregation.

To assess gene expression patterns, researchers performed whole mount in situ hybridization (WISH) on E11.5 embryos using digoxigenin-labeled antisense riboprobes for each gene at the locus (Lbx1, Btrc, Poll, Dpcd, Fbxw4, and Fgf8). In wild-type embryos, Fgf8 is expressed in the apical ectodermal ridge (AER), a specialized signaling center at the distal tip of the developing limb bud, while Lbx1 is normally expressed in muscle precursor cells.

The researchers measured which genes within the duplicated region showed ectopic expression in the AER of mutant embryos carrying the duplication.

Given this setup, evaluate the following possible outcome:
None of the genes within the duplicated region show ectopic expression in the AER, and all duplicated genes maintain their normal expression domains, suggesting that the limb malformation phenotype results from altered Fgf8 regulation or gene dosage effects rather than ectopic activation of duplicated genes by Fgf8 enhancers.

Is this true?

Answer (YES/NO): NO